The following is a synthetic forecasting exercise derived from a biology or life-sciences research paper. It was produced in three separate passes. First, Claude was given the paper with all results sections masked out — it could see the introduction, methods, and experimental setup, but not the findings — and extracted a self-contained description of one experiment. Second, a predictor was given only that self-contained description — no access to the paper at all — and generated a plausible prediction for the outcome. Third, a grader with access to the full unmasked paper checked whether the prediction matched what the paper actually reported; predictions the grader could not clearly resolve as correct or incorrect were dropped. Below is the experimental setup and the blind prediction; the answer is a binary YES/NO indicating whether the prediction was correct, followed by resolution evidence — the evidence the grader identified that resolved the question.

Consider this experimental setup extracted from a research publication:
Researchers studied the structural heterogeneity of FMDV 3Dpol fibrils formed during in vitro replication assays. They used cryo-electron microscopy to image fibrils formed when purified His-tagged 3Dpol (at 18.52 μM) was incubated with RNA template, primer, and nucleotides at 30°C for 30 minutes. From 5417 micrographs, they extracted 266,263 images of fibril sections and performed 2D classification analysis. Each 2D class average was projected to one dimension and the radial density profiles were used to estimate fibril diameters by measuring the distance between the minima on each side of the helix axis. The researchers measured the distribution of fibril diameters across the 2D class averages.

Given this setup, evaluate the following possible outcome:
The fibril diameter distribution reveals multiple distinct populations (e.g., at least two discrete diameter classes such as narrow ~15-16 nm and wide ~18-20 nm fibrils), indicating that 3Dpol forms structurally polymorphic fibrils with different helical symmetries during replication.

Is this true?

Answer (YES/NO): NO